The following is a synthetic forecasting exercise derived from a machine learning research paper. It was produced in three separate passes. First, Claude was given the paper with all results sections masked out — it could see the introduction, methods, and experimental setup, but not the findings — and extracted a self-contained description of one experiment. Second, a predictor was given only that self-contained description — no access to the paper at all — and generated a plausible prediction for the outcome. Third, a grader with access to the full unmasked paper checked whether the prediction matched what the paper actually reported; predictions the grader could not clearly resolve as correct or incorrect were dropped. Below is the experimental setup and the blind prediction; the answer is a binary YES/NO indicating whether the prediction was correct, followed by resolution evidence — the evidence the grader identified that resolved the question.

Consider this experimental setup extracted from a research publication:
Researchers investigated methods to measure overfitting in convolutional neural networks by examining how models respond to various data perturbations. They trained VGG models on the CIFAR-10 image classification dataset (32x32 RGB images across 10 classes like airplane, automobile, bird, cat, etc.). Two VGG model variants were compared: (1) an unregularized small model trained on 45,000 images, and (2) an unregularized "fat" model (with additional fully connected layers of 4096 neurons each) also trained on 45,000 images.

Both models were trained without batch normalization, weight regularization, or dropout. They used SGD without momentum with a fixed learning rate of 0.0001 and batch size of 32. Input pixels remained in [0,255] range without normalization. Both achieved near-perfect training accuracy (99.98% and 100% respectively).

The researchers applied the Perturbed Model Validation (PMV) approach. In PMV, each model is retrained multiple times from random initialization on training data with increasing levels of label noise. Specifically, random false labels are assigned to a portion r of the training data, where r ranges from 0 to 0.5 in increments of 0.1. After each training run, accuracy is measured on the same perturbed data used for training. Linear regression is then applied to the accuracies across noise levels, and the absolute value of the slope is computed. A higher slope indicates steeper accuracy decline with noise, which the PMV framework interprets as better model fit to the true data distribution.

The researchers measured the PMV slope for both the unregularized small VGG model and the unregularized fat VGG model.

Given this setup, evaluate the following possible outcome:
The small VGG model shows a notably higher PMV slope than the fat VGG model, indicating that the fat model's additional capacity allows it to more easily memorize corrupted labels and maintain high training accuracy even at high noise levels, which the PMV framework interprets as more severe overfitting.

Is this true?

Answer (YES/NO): NO